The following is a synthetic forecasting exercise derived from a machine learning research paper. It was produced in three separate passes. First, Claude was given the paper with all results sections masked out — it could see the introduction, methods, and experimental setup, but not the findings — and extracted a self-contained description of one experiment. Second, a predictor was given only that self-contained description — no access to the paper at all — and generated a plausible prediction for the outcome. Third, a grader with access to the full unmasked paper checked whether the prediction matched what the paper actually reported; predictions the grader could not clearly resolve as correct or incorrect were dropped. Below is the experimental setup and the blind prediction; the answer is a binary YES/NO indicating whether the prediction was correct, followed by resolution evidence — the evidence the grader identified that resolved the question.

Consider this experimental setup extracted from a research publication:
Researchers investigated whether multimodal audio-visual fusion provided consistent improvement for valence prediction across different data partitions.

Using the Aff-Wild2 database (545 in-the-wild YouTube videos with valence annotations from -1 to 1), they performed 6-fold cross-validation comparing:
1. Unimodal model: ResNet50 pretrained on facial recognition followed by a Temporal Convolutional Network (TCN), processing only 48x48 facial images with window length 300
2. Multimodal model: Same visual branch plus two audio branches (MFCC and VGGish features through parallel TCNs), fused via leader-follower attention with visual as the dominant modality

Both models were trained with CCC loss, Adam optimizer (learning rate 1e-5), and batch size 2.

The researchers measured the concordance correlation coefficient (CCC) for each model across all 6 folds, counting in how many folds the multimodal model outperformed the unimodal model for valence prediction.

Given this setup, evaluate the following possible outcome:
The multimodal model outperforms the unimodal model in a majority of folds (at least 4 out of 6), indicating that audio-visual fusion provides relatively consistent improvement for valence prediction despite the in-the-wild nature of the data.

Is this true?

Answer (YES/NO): NO